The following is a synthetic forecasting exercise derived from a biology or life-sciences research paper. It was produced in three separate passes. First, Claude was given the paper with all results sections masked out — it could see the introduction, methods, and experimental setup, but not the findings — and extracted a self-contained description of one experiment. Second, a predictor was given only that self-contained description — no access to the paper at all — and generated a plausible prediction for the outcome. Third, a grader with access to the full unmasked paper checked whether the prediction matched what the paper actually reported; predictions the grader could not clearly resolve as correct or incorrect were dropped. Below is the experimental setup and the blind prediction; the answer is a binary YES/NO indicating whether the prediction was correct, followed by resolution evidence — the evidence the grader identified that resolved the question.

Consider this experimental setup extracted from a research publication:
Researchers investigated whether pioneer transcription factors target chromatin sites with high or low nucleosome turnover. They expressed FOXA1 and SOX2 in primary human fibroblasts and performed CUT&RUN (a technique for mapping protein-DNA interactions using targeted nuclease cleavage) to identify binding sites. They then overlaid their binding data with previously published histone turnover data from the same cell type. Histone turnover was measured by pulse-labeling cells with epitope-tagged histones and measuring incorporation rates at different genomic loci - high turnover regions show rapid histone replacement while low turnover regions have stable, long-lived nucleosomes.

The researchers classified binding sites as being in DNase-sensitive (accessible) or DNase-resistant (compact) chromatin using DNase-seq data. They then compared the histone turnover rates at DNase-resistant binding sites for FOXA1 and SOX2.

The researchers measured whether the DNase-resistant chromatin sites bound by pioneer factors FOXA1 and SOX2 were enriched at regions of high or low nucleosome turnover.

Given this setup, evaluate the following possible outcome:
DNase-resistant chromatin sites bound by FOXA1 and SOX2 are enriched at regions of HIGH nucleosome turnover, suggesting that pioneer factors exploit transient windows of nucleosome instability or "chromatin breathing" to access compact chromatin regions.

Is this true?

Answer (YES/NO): NO